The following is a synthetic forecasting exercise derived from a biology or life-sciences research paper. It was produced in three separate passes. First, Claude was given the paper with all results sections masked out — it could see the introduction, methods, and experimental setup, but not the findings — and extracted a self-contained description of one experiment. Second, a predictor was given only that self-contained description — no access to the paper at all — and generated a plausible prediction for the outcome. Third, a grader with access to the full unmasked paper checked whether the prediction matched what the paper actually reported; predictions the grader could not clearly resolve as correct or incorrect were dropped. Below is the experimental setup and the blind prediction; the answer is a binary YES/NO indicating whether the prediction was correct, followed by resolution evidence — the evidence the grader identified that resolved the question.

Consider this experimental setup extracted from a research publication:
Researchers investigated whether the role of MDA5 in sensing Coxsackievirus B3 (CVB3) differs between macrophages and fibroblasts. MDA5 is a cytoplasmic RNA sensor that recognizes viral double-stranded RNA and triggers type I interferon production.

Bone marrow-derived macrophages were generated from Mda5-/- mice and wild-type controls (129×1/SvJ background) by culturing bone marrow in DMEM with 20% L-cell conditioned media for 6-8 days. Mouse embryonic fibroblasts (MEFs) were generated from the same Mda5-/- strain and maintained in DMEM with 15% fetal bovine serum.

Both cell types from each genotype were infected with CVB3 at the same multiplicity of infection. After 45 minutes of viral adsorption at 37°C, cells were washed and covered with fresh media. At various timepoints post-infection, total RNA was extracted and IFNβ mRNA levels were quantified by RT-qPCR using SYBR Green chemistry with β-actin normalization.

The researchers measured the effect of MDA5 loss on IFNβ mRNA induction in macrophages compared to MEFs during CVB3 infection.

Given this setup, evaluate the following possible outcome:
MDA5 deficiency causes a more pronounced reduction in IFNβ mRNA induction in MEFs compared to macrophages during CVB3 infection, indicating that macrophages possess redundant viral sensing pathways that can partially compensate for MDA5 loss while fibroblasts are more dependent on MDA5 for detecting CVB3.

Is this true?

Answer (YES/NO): NO